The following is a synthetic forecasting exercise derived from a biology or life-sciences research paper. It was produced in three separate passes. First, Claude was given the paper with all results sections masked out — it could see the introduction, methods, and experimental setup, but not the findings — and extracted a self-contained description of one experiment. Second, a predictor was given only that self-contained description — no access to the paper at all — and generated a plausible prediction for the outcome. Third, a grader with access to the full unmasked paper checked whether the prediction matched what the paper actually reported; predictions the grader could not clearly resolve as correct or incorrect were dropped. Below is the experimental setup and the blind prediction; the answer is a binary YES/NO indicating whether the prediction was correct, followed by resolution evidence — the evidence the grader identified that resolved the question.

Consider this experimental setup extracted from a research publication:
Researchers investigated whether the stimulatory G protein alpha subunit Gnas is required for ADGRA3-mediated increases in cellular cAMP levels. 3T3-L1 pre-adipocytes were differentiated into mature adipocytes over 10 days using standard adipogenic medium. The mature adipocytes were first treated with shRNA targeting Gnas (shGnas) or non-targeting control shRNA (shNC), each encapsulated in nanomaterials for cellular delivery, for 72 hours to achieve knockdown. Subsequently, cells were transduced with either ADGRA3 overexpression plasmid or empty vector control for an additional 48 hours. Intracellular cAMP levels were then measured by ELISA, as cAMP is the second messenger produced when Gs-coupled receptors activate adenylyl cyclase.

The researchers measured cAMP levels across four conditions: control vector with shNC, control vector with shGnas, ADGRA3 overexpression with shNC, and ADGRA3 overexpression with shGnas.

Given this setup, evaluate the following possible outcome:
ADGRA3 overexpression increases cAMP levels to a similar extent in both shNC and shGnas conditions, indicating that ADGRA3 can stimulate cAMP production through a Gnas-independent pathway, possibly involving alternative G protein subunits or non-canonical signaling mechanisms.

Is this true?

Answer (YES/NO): NO